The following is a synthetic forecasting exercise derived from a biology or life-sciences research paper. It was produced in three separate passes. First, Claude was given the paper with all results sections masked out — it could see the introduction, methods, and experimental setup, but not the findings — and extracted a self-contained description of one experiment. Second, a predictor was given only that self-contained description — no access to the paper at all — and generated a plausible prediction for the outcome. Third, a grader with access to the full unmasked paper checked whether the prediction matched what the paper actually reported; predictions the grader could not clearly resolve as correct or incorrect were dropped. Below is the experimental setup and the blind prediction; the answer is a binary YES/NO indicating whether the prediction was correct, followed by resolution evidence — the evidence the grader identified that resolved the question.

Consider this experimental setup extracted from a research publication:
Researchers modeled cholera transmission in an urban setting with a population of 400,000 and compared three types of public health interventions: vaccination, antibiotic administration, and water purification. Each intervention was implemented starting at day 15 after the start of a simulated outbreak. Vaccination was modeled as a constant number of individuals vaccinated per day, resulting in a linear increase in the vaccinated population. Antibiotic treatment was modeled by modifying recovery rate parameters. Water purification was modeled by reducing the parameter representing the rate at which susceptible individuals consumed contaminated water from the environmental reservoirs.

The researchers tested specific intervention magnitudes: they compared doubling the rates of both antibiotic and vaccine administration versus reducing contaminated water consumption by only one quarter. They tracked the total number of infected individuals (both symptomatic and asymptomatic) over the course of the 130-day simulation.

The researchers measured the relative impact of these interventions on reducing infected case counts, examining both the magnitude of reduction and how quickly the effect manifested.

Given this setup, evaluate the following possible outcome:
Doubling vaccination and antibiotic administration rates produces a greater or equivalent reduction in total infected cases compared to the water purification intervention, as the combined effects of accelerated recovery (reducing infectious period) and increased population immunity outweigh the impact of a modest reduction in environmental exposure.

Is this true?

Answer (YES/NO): NO